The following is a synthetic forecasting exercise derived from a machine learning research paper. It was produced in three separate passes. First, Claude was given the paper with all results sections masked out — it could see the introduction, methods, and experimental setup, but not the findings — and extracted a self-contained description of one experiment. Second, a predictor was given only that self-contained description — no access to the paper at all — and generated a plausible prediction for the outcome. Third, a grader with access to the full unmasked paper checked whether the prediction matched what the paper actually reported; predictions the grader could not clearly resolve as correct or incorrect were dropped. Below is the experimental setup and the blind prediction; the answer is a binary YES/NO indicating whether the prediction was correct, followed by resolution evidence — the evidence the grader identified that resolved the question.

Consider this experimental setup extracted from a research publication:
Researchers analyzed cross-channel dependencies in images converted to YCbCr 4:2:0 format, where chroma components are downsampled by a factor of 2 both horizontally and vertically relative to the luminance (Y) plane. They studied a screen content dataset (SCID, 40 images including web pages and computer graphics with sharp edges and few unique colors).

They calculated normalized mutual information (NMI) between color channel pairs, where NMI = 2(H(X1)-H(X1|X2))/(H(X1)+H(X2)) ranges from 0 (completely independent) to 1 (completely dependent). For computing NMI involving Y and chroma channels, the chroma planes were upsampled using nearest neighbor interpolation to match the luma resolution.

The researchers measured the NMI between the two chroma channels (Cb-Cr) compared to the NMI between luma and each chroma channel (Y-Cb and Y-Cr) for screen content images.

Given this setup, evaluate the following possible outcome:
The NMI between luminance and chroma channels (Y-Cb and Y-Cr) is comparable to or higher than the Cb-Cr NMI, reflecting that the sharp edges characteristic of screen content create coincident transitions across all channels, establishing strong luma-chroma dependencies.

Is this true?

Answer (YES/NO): NO